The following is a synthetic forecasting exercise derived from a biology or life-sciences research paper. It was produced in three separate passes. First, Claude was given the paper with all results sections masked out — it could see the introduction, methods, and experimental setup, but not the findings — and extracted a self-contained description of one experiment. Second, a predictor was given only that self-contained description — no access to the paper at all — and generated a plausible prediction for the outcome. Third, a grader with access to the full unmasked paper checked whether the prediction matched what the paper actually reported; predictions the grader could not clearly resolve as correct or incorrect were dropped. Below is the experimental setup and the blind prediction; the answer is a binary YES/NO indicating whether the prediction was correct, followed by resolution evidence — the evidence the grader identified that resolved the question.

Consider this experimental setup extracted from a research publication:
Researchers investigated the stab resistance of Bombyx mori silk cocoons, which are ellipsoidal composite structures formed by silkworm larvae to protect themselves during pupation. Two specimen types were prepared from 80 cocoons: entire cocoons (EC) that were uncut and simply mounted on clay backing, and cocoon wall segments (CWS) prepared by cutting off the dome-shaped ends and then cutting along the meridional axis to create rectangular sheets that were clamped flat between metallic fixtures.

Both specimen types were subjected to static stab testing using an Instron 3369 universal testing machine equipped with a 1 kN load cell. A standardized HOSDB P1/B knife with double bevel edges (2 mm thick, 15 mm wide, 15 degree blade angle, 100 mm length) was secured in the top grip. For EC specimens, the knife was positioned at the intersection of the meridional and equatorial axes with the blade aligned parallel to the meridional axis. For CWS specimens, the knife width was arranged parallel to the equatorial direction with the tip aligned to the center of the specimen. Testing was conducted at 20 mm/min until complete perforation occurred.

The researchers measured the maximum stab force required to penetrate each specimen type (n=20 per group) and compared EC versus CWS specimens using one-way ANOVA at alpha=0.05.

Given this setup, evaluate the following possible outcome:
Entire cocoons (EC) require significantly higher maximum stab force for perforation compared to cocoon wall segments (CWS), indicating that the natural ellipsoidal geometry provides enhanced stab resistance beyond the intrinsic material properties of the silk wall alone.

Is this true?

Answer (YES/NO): NO